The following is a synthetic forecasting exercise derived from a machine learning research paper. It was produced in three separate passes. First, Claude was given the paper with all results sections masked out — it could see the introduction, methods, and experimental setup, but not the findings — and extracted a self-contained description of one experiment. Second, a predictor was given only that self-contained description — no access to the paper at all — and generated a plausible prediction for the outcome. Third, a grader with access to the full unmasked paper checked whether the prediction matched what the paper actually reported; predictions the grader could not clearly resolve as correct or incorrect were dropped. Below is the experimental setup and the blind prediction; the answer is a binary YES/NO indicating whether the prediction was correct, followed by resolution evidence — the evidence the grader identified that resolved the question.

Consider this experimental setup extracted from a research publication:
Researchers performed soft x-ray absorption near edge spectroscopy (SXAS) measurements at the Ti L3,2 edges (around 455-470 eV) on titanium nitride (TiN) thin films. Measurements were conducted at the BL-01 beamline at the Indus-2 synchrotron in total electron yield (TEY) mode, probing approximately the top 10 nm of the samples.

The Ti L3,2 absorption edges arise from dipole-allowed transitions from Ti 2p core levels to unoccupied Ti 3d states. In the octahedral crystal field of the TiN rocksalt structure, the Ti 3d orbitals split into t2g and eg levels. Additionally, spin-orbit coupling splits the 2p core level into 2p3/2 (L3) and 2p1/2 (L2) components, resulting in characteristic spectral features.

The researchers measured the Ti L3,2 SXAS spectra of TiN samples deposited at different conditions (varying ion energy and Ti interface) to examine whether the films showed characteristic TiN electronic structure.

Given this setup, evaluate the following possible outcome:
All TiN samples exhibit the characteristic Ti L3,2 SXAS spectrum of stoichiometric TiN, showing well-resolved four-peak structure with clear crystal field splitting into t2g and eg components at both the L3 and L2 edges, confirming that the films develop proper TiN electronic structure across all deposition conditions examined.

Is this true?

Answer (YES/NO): NO